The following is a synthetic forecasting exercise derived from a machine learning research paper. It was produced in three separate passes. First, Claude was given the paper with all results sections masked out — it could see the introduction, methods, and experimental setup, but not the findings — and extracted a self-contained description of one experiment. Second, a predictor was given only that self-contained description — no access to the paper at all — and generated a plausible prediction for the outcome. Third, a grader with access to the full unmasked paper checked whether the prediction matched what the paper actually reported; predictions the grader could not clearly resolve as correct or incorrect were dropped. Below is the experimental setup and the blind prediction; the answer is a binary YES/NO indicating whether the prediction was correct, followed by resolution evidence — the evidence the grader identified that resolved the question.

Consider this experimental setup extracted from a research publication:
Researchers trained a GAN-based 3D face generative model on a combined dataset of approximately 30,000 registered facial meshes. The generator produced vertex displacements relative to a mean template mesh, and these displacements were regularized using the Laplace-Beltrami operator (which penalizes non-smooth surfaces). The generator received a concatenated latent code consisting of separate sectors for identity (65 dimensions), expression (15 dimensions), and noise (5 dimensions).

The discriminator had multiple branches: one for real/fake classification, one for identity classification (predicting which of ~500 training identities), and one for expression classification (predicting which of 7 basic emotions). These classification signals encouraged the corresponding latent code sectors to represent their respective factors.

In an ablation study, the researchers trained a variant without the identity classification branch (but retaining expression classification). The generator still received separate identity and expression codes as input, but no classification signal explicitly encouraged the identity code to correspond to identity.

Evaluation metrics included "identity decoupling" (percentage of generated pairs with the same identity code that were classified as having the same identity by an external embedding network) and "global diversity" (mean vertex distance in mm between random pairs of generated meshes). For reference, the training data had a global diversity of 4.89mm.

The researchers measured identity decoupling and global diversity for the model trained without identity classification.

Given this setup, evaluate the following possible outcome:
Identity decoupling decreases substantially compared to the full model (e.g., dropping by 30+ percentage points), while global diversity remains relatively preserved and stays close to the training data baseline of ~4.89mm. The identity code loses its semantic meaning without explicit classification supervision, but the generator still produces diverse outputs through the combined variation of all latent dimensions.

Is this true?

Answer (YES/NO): YES